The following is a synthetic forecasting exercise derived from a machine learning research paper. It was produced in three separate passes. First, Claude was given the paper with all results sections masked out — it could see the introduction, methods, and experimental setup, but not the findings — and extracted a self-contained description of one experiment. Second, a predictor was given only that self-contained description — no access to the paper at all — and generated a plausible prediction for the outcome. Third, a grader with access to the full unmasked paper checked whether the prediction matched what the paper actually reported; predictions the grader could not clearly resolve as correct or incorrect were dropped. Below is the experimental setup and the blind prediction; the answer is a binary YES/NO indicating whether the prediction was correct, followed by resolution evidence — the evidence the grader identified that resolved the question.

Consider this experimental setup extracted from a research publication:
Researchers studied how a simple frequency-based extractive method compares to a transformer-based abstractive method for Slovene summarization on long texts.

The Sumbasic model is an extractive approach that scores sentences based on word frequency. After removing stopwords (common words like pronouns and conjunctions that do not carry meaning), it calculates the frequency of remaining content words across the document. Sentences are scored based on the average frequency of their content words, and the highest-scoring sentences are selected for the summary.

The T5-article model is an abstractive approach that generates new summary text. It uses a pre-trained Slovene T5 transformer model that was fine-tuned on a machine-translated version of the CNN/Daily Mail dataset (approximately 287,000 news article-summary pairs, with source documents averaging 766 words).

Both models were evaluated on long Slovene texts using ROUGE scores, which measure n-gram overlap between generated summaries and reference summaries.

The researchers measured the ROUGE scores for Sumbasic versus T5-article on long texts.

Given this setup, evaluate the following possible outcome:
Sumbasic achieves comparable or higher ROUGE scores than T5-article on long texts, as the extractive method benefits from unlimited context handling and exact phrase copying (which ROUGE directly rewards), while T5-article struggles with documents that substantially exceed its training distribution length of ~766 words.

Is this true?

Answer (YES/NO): YES